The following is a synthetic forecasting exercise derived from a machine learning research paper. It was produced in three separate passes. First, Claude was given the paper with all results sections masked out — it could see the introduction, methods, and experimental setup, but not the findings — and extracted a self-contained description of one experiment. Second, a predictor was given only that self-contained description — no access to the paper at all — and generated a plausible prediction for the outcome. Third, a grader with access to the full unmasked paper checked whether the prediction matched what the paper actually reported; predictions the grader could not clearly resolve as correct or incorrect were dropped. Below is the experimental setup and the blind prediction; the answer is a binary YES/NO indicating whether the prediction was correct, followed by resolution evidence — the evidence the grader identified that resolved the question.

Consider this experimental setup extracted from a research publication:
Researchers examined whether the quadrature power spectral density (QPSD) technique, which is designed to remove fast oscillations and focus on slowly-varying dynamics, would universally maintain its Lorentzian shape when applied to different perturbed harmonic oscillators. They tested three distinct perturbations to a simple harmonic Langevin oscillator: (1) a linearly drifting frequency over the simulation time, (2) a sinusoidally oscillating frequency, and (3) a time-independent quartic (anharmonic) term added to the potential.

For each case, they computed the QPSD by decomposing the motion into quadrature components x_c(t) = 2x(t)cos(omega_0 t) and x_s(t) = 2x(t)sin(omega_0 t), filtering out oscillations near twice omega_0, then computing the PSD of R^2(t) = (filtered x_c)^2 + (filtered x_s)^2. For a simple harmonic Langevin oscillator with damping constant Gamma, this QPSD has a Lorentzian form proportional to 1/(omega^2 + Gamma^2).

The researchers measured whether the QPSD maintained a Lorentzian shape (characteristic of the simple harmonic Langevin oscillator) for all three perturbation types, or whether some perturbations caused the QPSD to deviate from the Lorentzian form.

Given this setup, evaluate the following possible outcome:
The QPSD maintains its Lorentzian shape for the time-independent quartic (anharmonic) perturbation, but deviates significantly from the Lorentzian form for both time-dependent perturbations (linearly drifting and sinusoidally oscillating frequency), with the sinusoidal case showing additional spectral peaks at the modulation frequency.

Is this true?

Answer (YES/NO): NO